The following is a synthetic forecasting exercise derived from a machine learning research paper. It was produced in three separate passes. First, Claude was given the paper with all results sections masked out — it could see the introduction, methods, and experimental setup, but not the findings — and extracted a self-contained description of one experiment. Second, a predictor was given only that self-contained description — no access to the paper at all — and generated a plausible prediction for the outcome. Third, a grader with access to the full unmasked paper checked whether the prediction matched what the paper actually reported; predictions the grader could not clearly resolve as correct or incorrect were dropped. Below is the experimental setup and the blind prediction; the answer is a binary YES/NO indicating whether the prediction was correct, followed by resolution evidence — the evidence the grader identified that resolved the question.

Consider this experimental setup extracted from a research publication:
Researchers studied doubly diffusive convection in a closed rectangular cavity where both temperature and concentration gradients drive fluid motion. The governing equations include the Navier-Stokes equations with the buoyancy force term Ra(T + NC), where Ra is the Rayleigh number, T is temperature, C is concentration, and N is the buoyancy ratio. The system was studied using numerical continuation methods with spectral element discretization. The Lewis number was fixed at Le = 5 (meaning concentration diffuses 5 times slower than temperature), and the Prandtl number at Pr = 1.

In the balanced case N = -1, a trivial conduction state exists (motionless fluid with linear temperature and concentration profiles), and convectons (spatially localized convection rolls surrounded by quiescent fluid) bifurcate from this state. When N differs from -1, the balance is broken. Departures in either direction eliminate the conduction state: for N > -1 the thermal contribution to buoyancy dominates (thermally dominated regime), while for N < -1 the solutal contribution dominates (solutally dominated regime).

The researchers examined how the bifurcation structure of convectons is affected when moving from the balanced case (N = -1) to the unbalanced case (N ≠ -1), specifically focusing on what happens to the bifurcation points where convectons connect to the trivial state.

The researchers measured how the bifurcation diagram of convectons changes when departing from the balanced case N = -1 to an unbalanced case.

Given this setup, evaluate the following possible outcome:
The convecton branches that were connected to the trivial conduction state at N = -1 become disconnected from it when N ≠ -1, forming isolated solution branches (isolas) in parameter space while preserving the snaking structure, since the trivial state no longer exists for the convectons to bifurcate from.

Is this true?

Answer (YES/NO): NO